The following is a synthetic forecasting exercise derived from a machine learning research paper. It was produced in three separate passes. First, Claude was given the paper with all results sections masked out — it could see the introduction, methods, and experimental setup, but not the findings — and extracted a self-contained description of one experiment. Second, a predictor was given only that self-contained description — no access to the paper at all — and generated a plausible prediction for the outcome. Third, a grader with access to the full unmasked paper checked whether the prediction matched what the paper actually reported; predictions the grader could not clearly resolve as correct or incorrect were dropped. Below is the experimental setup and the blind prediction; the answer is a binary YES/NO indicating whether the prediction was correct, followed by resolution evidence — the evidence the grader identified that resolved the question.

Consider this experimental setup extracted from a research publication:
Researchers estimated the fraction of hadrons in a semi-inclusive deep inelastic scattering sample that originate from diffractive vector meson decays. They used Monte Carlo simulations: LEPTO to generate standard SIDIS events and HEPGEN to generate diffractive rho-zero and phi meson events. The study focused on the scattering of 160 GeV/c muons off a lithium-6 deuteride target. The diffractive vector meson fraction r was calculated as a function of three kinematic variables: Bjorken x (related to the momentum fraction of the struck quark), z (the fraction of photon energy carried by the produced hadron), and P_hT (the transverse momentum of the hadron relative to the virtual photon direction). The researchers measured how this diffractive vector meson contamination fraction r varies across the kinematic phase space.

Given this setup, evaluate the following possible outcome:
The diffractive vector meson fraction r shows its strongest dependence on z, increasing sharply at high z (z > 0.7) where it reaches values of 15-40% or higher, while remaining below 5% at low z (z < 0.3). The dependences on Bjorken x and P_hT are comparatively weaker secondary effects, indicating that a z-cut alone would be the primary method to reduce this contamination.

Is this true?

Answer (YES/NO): NO